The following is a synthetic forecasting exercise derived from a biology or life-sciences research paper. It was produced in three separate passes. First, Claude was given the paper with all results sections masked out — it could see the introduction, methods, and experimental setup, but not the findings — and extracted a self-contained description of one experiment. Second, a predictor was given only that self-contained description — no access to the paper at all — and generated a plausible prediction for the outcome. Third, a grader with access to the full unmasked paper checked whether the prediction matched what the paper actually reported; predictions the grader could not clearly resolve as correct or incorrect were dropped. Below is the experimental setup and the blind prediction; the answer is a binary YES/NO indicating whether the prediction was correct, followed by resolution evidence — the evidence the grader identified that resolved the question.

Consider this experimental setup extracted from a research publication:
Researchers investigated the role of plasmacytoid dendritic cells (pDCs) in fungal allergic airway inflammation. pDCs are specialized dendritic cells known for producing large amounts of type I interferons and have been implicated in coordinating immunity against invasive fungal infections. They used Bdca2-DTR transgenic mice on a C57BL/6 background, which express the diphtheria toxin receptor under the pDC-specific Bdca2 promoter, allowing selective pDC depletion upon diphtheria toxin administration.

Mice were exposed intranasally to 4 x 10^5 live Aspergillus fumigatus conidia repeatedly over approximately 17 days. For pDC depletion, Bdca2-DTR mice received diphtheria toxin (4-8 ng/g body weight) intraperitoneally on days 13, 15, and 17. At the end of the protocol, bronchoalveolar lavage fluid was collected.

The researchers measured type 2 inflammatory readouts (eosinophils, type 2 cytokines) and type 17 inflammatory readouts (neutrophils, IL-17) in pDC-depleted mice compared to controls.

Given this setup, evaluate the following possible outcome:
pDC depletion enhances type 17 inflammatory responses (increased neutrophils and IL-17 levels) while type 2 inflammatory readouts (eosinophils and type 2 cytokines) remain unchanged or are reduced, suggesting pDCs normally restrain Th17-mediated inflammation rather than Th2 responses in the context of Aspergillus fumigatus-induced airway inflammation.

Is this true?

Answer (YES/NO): NO